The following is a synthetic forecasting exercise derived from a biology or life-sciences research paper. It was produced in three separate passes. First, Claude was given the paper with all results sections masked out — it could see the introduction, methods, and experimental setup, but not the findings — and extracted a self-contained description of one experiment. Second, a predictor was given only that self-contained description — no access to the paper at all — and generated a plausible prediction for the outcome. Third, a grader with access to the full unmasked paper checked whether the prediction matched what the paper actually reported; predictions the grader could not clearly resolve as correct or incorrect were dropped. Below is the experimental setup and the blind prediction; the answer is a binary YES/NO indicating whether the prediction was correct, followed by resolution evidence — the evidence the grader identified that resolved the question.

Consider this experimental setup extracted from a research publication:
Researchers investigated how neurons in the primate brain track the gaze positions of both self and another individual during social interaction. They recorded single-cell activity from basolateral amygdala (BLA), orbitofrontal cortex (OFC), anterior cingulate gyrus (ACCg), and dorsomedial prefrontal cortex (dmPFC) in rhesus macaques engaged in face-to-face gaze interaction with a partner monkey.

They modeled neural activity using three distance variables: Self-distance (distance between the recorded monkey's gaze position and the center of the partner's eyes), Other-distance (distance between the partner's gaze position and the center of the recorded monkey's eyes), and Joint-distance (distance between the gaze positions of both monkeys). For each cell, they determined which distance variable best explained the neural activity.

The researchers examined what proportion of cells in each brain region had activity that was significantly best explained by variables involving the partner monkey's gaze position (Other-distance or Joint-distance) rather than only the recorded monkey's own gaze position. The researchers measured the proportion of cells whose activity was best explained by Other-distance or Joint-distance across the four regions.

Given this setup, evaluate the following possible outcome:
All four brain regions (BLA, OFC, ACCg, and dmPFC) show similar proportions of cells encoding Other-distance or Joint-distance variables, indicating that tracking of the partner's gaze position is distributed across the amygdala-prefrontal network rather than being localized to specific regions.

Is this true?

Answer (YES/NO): NO